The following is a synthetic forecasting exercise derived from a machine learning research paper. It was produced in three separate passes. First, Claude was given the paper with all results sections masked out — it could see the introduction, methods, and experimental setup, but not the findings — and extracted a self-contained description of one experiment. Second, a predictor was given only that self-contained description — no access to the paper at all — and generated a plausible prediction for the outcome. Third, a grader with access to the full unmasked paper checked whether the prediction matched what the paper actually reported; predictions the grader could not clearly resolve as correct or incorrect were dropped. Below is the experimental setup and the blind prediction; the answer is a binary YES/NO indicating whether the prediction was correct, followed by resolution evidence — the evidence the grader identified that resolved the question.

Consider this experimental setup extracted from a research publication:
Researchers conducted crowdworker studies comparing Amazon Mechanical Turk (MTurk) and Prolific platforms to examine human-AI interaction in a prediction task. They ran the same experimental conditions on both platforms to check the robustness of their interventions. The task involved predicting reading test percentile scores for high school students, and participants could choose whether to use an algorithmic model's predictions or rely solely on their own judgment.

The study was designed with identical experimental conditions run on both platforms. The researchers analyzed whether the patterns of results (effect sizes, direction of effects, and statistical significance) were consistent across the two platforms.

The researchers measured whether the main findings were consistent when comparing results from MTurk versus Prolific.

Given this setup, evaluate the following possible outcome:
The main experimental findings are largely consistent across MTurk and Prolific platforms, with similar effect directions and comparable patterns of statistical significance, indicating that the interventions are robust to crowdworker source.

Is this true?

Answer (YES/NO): NO